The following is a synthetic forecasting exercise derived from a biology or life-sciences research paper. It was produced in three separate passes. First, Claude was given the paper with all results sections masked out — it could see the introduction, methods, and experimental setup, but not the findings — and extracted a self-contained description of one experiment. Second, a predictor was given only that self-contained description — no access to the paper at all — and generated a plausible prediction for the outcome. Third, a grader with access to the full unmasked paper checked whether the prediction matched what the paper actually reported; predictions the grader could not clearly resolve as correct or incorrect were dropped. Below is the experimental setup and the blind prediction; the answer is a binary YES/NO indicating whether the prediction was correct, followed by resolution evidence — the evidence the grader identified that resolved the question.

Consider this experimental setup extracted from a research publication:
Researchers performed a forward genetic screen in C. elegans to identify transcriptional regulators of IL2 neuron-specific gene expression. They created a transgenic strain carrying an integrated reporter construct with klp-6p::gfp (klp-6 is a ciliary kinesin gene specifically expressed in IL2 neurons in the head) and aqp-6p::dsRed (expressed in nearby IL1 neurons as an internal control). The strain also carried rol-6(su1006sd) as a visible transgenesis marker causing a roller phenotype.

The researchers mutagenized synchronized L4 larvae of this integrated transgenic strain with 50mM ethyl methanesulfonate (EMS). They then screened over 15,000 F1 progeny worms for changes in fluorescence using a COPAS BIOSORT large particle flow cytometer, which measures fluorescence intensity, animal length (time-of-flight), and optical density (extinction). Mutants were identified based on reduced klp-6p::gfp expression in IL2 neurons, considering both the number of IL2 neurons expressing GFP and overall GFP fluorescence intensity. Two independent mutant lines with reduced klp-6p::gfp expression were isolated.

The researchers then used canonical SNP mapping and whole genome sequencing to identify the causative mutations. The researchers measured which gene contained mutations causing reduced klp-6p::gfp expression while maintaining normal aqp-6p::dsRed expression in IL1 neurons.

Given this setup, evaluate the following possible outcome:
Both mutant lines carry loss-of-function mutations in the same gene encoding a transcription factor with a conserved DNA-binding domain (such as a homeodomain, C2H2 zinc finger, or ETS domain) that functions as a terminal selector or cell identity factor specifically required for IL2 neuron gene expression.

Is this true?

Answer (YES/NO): NO